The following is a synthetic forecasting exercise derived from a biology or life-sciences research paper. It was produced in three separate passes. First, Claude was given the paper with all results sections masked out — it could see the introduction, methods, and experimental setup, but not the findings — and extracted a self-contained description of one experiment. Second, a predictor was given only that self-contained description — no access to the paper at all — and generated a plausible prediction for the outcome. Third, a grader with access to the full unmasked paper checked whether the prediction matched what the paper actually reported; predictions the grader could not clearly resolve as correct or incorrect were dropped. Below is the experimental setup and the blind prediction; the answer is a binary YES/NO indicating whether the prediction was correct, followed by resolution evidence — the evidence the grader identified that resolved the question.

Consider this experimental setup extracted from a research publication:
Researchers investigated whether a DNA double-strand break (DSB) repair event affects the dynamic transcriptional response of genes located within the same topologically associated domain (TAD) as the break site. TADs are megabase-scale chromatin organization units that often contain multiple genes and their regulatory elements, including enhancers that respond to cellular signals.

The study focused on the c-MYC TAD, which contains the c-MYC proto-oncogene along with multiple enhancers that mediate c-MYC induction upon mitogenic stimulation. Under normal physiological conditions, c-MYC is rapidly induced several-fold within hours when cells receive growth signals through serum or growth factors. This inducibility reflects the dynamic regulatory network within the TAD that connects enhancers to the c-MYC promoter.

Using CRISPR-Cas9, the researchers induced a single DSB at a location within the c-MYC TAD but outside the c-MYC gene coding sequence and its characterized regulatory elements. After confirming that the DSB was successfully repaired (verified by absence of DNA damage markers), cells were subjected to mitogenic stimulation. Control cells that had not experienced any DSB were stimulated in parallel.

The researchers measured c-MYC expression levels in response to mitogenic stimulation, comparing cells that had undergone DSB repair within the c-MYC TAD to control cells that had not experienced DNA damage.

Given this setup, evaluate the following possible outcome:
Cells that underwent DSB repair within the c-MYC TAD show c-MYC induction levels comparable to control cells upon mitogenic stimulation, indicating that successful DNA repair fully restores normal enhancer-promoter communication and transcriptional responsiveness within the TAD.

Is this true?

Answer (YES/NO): NO